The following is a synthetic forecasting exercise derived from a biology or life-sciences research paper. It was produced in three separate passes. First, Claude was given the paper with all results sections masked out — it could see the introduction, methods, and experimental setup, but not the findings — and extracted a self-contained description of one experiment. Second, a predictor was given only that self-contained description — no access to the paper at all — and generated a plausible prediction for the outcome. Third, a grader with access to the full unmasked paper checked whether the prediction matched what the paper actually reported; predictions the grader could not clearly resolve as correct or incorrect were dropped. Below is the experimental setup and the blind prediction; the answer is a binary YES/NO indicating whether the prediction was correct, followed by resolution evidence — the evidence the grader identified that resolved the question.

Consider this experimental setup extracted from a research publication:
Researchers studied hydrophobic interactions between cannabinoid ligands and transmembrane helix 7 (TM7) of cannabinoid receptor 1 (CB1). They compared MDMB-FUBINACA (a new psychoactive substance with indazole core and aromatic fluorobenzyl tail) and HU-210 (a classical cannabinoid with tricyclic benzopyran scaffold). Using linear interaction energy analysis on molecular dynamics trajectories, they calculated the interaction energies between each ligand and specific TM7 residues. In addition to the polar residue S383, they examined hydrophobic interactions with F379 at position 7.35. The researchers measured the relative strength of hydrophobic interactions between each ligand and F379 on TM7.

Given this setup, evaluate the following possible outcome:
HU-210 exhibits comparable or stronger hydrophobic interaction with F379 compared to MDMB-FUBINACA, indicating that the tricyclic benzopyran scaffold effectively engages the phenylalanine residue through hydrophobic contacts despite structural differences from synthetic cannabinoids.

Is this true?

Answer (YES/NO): YES